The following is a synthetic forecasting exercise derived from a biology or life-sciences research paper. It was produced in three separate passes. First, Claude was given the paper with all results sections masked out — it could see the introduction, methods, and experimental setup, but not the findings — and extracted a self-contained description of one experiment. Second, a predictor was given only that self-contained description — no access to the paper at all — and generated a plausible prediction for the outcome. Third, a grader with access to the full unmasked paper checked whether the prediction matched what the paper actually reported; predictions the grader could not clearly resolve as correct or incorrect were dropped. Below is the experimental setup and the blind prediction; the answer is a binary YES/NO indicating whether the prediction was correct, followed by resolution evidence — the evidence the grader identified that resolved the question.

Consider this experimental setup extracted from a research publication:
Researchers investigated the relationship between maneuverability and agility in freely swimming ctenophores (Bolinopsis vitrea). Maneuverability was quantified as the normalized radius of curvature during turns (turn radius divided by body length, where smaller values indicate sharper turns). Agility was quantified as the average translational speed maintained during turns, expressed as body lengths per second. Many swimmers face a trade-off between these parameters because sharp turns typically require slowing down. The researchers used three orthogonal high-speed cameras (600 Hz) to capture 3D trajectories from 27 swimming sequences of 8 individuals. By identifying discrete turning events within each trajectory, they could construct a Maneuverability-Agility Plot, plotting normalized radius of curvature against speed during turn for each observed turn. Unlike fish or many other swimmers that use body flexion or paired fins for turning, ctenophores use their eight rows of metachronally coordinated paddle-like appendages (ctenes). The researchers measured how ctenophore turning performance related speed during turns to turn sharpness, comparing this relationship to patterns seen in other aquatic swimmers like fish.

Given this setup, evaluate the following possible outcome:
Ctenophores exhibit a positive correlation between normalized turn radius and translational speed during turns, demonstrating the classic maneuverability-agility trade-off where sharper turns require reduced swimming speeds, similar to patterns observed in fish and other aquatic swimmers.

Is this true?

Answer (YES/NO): YES